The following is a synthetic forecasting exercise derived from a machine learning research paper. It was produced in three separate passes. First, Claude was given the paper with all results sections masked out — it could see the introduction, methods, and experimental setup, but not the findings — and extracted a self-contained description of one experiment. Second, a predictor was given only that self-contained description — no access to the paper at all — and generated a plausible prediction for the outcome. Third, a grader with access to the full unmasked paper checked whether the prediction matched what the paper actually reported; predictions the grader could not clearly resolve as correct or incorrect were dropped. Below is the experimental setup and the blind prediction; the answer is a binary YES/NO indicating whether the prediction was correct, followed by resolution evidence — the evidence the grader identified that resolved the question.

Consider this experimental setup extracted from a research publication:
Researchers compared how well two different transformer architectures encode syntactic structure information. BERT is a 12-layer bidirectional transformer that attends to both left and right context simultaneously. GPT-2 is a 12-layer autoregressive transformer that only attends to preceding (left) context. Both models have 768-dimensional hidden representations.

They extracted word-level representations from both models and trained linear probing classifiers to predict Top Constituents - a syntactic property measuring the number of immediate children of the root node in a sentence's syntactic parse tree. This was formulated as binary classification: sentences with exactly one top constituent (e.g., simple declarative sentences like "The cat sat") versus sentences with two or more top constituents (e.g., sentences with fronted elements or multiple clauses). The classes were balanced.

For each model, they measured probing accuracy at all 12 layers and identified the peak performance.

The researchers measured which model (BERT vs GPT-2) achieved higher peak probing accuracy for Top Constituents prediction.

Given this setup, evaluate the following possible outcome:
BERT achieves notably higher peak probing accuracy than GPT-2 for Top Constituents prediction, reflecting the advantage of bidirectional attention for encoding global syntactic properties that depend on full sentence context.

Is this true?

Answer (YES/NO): YES